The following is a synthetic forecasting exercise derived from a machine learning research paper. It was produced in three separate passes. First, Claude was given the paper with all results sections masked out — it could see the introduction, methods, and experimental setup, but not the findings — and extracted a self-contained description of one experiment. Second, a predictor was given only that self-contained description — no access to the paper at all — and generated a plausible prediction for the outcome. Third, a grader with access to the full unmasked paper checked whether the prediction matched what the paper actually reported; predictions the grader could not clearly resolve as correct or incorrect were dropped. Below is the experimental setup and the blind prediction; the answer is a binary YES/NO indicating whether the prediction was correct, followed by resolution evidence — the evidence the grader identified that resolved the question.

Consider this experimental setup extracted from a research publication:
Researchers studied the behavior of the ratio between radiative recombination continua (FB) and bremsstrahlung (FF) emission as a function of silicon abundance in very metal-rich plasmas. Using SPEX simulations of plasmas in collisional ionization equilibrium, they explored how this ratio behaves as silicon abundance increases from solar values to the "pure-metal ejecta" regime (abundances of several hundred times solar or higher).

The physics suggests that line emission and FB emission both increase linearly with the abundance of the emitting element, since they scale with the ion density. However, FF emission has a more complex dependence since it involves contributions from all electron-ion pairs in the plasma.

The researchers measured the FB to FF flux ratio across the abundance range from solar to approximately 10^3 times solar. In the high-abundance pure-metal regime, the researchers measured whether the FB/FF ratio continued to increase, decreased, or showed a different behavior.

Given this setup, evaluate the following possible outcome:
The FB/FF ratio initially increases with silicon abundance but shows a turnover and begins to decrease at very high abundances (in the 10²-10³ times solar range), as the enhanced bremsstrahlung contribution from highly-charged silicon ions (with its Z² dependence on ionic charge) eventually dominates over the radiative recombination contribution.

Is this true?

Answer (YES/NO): NO